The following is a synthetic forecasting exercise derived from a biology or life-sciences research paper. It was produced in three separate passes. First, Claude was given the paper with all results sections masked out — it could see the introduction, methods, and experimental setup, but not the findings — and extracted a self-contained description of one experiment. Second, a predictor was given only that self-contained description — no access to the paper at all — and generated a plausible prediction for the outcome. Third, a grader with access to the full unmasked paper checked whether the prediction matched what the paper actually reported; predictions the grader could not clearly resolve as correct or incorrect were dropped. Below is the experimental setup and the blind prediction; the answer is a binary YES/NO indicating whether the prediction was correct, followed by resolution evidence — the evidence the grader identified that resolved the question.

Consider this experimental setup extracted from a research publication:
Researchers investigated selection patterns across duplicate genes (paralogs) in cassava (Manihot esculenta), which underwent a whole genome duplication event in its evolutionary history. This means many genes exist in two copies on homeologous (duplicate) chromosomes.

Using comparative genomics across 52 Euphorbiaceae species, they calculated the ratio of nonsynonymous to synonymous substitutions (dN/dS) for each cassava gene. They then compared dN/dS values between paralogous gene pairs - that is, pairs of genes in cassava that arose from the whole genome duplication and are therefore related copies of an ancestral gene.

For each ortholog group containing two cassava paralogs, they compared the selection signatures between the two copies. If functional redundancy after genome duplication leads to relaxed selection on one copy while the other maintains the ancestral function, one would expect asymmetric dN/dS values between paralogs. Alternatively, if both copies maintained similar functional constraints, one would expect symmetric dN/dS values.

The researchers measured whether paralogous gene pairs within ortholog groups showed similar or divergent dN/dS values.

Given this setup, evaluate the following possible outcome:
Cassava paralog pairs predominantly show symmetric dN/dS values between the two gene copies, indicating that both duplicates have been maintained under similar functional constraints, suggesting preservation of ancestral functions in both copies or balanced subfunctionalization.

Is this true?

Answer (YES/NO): NO